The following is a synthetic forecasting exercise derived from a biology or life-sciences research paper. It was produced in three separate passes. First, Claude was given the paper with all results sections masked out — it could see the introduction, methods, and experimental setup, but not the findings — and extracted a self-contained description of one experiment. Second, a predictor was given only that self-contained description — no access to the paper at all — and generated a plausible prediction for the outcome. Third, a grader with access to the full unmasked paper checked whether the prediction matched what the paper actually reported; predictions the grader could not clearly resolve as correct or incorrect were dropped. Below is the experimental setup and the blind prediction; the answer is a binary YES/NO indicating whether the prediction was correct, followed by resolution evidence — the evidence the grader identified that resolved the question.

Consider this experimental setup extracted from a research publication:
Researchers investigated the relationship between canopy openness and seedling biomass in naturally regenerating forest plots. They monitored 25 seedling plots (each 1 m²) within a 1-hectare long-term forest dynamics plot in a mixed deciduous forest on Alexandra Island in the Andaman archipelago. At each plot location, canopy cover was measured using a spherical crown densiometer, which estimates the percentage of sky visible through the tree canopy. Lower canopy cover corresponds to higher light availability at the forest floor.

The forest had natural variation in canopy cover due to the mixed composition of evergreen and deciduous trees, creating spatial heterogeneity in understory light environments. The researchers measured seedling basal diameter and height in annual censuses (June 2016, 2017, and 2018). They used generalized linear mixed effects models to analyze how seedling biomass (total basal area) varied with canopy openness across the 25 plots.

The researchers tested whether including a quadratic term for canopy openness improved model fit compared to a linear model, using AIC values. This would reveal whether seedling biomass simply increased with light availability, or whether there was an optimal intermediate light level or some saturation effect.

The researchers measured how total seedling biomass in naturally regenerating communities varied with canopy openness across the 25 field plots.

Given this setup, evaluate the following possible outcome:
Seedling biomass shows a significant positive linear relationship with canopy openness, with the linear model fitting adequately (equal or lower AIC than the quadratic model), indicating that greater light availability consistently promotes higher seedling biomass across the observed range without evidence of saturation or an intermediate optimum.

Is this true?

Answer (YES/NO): NO